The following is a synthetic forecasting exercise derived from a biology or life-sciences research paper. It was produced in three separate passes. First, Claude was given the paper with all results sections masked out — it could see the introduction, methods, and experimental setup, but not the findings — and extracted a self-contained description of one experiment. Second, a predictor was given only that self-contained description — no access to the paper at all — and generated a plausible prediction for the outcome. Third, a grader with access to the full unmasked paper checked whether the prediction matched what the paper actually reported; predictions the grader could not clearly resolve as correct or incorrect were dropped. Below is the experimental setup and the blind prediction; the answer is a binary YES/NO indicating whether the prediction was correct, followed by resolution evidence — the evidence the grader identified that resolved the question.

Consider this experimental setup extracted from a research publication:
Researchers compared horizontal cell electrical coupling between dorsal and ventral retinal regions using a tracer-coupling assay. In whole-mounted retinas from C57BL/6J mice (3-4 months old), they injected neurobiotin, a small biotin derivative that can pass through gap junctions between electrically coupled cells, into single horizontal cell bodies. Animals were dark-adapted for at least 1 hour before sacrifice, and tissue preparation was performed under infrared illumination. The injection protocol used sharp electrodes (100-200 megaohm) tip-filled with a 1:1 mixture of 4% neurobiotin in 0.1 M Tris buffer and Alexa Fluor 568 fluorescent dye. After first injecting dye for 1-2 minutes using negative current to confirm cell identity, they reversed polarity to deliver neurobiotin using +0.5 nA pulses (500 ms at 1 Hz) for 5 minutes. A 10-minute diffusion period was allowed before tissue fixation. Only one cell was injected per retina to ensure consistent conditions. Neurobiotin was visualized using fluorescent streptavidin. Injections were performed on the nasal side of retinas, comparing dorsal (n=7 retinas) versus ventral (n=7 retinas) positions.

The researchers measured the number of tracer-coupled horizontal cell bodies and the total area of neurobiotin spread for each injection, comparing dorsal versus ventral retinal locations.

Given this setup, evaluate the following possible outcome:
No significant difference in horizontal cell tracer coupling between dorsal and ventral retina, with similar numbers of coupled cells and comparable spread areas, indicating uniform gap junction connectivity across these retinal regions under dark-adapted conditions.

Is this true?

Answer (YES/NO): NO